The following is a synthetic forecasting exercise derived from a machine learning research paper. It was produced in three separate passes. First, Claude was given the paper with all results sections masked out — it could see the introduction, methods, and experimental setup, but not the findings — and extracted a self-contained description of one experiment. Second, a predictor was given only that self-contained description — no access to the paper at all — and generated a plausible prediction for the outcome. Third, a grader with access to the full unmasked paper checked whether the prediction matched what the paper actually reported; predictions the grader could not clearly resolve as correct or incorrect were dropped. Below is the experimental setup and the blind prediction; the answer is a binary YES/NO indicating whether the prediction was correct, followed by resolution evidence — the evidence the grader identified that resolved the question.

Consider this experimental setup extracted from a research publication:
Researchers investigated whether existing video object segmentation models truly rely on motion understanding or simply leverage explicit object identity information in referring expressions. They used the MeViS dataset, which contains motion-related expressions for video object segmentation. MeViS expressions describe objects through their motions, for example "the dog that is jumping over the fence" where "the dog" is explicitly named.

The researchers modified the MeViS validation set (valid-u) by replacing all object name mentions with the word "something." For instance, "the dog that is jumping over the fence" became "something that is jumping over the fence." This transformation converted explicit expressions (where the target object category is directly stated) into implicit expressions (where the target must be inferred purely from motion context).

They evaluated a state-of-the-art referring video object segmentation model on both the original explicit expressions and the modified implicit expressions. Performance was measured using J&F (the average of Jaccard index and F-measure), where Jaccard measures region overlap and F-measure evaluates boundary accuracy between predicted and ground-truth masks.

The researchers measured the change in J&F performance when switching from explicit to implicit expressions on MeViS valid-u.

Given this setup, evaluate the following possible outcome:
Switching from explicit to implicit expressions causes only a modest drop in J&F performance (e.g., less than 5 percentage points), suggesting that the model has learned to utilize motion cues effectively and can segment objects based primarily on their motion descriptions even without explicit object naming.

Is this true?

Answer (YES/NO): NO